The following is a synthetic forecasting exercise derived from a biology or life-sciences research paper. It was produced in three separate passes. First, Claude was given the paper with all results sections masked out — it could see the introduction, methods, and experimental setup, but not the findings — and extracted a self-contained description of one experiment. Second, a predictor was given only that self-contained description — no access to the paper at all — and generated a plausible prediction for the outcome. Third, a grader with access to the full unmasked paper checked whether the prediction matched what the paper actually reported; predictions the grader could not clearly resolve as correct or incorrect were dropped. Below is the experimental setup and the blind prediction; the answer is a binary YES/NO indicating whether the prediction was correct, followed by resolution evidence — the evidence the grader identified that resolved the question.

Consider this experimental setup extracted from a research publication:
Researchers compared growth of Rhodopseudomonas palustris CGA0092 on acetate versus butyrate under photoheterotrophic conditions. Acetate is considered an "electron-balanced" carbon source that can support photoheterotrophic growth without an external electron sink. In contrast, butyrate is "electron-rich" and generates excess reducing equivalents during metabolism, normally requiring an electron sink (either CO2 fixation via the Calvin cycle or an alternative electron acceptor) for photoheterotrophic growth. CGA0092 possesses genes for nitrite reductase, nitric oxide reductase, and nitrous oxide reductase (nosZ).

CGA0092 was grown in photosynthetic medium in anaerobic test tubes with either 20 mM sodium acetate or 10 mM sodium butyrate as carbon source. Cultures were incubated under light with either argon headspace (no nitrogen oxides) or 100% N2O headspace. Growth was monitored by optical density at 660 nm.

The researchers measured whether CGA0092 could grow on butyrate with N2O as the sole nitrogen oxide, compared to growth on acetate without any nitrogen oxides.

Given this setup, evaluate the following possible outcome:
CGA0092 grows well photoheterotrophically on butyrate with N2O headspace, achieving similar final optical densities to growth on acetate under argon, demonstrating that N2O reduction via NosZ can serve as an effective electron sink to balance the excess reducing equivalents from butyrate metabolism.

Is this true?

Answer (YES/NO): NO